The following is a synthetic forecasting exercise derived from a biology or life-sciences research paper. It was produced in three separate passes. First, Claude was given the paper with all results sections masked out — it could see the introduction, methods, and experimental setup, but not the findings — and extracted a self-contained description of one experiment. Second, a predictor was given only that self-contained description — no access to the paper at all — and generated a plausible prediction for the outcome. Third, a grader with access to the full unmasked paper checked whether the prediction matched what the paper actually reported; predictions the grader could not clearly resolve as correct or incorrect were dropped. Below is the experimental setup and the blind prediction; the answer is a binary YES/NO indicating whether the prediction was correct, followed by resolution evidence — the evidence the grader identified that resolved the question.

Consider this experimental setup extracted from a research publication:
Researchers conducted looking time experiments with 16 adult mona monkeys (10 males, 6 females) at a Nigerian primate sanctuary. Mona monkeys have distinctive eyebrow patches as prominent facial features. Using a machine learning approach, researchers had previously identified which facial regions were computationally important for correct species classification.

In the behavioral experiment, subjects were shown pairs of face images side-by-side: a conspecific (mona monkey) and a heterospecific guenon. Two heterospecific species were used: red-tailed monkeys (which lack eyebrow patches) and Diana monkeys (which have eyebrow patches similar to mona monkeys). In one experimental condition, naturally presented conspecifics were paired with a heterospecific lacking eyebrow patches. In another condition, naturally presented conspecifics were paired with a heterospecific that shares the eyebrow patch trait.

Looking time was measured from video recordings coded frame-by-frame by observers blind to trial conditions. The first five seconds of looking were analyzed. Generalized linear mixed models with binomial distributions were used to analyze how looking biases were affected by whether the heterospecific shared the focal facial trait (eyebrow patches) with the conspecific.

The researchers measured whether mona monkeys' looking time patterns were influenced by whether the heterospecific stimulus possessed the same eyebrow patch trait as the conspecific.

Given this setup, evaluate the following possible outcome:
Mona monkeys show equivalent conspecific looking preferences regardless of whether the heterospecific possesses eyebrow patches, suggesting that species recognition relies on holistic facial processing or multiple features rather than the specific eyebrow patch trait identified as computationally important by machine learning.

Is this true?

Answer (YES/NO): NO